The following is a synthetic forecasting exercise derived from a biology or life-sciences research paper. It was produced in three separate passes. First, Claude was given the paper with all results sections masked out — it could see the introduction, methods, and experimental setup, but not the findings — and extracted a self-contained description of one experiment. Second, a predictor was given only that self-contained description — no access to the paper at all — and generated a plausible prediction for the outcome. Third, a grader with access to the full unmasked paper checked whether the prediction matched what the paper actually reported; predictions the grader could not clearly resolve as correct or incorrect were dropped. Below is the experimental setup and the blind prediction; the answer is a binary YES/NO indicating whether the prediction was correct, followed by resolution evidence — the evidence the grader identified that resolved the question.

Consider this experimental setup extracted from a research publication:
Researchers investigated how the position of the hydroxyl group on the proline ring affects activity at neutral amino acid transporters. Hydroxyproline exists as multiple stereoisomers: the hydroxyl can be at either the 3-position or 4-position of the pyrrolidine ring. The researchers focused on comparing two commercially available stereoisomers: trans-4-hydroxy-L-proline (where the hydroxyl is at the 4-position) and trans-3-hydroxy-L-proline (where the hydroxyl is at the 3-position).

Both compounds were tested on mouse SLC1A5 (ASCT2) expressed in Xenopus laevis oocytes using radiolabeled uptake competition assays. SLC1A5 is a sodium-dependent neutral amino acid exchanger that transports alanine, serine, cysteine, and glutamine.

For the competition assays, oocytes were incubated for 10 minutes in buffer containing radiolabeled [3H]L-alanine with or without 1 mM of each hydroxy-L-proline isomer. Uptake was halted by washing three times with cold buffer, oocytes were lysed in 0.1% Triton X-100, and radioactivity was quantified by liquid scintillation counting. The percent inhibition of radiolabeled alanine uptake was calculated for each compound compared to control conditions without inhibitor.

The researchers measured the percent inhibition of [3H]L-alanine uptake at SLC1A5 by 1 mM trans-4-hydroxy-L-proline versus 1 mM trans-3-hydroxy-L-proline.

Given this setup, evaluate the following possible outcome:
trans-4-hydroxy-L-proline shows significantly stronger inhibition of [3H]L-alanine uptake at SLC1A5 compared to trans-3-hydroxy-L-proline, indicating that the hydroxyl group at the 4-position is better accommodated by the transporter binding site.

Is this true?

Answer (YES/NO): NO